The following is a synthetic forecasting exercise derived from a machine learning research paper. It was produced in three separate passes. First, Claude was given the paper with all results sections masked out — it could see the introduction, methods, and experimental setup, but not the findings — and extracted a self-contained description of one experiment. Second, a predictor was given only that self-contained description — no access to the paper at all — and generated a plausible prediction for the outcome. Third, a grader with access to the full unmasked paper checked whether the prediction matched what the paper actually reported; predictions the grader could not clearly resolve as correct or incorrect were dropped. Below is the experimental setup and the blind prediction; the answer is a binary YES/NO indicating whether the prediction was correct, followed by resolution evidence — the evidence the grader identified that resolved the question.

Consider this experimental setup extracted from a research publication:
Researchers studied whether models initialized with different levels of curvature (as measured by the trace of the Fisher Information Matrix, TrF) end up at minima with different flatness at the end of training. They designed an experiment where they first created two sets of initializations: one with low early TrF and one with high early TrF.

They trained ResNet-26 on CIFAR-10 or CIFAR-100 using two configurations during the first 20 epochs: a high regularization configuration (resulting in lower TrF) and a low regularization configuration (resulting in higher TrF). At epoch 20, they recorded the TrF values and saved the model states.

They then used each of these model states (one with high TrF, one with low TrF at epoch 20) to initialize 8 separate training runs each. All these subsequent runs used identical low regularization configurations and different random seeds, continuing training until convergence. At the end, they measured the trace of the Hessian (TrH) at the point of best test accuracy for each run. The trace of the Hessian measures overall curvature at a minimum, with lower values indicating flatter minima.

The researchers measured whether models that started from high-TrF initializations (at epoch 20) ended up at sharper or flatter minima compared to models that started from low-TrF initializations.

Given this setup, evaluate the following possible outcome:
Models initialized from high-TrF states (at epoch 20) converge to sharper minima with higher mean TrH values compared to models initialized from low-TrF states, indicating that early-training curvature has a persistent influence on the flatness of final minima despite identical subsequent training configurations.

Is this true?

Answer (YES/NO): YES